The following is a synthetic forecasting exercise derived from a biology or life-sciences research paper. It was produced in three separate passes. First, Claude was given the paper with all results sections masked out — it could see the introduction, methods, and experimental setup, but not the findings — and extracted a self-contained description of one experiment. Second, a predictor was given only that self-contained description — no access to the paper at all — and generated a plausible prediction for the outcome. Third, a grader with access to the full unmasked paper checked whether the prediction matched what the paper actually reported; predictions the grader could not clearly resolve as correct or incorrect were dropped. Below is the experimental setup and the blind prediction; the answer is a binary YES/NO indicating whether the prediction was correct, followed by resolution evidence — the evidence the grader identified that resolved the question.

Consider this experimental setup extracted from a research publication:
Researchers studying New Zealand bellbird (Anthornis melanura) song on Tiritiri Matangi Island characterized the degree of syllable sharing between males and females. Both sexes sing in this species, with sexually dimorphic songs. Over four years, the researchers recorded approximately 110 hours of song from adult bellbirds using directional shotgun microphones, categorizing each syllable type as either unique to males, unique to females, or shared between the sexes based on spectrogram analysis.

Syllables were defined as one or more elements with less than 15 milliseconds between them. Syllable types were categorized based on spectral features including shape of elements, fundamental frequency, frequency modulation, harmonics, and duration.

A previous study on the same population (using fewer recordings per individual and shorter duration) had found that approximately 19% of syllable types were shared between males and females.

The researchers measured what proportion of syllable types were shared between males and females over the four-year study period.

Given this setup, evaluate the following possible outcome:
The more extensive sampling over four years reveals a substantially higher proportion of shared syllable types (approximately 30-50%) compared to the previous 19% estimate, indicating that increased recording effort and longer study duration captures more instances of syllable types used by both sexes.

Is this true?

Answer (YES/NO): NO